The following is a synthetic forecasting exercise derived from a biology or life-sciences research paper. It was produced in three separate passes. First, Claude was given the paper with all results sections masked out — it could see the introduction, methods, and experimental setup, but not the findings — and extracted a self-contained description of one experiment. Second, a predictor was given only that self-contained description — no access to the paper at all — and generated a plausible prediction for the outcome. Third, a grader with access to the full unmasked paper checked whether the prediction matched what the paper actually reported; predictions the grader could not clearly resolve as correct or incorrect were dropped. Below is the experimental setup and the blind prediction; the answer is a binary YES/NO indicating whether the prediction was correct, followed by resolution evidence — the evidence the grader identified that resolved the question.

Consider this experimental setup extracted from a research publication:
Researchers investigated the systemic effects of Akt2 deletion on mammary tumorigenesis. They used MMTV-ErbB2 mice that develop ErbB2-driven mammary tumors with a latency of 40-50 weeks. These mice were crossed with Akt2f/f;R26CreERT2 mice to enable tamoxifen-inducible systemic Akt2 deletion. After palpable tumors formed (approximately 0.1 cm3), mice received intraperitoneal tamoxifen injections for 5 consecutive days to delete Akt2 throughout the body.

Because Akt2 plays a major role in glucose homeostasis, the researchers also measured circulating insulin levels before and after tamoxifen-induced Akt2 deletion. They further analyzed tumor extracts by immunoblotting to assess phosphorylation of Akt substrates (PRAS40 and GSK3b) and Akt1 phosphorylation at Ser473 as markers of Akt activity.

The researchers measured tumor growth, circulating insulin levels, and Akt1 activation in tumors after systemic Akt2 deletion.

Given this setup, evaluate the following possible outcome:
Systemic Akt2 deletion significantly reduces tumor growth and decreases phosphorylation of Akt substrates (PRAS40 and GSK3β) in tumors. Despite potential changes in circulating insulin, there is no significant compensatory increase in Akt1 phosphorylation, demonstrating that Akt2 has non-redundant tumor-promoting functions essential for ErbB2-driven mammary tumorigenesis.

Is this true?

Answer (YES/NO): NO